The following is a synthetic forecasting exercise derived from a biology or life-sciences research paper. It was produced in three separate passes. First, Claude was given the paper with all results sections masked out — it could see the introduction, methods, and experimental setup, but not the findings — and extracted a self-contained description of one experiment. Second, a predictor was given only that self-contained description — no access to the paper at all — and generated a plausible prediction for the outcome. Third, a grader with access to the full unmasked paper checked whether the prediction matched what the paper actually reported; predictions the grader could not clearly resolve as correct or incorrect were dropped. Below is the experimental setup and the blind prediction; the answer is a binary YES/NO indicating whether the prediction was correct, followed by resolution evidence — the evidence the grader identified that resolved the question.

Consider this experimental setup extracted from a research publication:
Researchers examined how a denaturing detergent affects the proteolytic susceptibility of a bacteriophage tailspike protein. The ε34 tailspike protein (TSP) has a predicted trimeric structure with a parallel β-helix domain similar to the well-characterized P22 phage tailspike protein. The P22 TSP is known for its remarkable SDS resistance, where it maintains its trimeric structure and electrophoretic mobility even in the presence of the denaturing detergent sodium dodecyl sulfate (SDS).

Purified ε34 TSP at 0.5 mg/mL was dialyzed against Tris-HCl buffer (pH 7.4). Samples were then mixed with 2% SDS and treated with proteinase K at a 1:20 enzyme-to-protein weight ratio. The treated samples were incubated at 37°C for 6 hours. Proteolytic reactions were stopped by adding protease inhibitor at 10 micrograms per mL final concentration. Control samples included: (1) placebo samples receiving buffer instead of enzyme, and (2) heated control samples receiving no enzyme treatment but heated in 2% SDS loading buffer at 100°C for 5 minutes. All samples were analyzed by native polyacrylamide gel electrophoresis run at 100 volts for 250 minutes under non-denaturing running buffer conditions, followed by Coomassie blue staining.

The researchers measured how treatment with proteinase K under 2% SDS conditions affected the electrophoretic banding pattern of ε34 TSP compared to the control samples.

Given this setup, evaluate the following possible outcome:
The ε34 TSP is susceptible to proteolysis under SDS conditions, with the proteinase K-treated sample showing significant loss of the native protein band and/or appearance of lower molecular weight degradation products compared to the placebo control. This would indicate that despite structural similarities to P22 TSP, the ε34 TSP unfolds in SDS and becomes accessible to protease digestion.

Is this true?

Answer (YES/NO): YES